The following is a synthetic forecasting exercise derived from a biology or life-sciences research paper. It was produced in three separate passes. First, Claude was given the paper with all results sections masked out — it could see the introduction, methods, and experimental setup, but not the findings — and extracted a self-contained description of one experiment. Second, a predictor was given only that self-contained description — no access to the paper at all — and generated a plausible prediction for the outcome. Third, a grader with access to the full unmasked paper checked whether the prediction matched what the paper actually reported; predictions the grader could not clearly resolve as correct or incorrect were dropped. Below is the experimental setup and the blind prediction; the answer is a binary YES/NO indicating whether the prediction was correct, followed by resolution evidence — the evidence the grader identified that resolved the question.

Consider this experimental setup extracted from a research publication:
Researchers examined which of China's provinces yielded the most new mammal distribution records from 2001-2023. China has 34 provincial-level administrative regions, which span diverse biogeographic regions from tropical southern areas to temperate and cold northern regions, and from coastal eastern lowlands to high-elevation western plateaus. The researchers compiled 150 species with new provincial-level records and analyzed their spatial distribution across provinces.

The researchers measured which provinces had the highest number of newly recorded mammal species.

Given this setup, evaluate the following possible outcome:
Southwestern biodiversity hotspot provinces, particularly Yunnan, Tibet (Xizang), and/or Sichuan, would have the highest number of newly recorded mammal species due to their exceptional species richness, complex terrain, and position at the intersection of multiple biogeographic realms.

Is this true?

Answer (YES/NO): NO